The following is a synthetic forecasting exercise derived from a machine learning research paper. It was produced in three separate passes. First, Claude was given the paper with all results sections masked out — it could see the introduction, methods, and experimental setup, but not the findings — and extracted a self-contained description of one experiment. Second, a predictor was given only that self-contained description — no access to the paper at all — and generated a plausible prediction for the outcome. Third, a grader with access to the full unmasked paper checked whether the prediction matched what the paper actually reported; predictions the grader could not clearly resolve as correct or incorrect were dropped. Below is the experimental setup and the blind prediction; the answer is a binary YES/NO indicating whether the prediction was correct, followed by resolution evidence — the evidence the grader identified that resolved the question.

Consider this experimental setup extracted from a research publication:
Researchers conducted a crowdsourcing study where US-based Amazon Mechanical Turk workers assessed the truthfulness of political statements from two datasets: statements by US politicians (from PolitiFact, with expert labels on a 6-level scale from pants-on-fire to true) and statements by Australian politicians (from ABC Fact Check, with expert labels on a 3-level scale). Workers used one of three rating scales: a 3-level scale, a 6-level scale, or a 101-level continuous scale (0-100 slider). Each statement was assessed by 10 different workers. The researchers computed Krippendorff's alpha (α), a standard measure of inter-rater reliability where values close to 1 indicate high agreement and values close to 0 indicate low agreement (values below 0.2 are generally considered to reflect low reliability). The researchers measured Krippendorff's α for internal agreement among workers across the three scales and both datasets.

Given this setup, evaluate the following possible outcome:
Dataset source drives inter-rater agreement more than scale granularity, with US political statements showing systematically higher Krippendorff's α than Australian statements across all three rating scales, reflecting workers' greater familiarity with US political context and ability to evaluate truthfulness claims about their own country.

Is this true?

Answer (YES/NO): NO